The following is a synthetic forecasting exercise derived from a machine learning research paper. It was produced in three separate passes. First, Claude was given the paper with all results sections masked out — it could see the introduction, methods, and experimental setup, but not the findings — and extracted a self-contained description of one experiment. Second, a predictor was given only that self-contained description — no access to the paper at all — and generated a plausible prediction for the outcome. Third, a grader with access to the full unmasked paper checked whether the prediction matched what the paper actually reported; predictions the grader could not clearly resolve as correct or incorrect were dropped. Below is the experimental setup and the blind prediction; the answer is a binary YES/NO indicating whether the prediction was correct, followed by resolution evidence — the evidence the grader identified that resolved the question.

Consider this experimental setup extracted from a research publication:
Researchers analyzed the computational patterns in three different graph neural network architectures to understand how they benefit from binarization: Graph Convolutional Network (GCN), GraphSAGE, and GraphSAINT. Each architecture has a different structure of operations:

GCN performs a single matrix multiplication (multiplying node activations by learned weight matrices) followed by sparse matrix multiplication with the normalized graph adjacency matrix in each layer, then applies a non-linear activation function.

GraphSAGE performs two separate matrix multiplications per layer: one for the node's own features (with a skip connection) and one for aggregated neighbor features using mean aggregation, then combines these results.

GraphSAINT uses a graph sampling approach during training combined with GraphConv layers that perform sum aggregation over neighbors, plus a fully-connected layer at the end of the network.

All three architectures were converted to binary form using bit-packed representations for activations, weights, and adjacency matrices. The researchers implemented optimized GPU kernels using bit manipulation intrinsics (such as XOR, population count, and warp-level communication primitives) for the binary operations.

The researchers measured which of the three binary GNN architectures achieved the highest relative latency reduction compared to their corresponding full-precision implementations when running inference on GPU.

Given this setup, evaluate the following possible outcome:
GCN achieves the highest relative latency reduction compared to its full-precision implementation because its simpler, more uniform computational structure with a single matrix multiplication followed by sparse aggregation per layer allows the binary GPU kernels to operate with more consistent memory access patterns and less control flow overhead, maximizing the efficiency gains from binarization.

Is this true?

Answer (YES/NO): YES